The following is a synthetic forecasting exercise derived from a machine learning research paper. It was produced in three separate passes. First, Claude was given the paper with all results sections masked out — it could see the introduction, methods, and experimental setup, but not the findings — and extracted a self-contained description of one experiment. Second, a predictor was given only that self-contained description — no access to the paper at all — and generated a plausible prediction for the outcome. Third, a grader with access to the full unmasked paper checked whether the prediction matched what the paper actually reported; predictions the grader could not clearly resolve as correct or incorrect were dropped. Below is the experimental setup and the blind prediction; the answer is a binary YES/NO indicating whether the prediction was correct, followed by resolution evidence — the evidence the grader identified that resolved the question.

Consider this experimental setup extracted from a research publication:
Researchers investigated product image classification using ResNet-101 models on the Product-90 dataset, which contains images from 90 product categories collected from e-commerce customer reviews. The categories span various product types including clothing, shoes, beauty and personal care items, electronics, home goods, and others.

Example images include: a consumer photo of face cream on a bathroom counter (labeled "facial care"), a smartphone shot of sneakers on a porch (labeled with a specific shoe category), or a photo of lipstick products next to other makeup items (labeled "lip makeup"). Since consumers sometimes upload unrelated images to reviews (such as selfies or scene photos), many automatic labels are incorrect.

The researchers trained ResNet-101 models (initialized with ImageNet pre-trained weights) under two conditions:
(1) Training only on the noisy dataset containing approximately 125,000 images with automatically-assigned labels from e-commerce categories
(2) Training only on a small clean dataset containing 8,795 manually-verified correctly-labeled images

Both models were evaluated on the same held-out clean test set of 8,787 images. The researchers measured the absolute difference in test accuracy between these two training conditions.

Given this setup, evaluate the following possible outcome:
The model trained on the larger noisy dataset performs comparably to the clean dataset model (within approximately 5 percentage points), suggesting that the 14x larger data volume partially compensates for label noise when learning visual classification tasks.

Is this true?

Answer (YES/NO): YES